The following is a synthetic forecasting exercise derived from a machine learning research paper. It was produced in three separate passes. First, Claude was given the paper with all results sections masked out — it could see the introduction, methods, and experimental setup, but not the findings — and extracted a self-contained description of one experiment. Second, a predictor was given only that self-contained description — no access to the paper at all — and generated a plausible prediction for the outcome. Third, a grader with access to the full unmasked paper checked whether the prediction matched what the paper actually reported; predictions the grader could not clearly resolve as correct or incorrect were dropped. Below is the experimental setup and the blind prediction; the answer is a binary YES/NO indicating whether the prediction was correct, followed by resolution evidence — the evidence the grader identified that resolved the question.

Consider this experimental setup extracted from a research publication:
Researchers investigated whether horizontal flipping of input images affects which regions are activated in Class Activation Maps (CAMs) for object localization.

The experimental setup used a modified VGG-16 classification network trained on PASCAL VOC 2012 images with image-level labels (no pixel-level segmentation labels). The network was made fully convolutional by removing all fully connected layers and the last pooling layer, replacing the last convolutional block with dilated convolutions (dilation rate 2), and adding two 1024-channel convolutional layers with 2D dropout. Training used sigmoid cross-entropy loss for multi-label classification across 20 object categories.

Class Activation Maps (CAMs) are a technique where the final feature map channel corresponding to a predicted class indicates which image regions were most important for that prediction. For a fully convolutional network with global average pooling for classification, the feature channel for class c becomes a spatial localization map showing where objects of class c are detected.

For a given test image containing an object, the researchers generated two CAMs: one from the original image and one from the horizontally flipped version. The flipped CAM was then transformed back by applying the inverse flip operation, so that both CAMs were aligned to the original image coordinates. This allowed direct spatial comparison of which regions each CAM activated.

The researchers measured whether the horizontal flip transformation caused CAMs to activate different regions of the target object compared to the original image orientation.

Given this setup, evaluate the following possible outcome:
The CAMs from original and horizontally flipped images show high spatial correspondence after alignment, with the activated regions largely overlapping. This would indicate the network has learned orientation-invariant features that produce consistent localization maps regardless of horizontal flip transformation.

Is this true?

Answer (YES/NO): NO